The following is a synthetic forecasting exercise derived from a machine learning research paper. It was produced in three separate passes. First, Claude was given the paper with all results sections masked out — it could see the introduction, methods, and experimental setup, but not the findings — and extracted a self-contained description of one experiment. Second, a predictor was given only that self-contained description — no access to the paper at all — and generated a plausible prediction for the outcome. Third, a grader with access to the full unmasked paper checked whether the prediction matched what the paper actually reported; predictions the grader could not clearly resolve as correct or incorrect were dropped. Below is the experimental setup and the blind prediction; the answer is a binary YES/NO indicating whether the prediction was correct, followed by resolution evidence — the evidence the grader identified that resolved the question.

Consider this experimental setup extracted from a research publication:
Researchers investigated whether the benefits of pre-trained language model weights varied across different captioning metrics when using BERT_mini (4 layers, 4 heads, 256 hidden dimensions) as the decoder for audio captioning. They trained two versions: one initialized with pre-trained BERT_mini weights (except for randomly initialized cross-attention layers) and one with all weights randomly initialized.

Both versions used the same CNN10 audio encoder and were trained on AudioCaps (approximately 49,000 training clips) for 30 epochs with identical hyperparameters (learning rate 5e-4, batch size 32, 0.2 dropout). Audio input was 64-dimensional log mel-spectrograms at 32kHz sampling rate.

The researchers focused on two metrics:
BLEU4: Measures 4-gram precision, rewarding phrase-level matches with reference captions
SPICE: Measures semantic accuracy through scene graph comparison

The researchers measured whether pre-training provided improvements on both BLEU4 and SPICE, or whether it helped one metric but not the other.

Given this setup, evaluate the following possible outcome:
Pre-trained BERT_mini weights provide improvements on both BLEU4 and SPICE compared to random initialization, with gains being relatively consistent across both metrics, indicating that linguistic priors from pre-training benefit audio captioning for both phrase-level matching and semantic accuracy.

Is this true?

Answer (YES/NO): NO